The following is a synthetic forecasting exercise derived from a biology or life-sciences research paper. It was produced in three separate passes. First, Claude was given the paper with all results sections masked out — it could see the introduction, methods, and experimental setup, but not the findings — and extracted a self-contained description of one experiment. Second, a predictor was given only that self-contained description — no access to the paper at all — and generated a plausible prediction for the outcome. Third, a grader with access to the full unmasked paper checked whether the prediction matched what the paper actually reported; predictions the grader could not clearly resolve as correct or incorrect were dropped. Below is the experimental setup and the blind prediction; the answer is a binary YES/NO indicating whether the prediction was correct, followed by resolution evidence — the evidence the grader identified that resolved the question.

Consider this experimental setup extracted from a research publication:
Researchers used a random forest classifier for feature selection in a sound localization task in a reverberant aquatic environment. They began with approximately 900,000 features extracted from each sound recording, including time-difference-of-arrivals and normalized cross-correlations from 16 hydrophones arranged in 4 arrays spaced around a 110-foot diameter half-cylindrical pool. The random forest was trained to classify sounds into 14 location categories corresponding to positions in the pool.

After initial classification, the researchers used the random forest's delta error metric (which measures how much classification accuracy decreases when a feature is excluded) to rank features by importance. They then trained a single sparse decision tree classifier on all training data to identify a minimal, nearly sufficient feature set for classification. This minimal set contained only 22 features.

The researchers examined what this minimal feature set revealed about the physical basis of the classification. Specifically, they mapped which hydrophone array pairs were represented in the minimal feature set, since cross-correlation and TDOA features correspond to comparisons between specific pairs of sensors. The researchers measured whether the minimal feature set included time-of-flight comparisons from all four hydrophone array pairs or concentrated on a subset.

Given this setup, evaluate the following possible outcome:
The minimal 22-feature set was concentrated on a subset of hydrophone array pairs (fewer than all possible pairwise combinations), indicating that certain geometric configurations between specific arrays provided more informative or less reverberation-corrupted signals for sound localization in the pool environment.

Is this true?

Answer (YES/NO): NO